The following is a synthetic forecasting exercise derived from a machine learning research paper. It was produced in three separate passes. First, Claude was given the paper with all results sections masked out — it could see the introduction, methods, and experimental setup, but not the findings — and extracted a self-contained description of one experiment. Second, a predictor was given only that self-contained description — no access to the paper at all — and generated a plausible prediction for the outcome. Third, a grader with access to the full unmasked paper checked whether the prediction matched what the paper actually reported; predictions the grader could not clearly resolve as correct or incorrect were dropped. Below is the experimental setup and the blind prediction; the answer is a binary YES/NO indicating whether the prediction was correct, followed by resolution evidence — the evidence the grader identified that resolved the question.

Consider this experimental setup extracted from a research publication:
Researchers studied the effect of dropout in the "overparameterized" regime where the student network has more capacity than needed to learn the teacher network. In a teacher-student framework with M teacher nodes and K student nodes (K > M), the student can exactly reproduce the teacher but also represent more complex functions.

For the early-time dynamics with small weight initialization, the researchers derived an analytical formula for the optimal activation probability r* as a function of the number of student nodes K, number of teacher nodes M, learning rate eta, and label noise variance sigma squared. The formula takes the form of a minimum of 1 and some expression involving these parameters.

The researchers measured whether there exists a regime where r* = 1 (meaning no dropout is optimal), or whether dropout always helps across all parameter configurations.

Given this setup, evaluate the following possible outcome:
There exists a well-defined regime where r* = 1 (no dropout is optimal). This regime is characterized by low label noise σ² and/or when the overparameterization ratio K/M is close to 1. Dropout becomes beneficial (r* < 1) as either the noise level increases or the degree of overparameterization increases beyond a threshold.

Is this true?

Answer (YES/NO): YES